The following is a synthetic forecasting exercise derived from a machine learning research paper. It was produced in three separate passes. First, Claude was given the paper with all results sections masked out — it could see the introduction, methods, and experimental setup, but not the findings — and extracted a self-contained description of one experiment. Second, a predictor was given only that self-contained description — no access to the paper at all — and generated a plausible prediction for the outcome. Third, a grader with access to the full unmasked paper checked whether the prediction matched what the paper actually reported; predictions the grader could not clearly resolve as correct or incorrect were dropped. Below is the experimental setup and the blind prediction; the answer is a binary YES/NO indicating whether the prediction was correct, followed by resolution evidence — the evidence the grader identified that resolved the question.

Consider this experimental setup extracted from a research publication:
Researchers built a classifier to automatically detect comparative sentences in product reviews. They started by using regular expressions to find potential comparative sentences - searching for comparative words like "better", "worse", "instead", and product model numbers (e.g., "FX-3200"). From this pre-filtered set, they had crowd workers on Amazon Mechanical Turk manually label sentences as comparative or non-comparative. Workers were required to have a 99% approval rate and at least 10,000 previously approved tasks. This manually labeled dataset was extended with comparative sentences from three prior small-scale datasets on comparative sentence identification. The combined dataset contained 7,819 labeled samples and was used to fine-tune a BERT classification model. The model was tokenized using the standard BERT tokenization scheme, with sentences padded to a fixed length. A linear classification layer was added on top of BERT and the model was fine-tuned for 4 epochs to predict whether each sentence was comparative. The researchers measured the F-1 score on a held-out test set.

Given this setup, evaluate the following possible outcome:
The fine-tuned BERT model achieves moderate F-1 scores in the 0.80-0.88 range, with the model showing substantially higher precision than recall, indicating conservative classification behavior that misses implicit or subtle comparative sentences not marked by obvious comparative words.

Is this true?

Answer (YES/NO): NO